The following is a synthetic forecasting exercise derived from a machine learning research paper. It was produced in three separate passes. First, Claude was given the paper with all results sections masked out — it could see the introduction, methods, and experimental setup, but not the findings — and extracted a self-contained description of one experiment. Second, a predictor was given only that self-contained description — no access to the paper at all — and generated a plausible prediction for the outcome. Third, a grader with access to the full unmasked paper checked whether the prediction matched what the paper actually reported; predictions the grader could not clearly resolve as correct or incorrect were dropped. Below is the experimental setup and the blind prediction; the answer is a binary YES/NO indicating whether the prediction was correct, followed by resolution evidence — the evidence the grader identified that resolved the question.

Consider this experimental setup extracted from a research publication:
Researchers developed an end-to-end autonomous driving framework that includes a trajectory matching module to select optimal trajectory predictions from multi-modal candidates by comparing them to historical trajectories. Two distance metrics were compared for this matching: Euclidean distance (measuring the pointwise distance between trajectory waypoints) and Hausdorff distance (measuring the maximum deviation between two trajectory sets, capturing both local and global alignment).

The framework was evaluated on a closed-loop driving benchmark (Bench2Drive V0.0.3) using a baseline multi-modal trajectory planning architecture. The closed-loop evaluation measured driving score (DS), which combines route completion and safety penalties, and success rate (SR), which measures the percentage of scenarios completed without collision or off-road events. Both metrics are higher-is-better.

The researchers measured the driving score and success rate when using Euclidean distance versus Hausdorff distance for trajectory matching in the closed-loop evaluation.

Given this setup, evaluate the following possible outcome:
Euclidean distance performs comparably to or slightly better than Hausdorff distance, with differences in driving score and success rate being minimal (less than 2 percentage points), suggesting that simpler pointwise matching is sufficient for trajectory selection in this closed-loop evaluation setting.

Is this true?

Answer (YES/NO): NO